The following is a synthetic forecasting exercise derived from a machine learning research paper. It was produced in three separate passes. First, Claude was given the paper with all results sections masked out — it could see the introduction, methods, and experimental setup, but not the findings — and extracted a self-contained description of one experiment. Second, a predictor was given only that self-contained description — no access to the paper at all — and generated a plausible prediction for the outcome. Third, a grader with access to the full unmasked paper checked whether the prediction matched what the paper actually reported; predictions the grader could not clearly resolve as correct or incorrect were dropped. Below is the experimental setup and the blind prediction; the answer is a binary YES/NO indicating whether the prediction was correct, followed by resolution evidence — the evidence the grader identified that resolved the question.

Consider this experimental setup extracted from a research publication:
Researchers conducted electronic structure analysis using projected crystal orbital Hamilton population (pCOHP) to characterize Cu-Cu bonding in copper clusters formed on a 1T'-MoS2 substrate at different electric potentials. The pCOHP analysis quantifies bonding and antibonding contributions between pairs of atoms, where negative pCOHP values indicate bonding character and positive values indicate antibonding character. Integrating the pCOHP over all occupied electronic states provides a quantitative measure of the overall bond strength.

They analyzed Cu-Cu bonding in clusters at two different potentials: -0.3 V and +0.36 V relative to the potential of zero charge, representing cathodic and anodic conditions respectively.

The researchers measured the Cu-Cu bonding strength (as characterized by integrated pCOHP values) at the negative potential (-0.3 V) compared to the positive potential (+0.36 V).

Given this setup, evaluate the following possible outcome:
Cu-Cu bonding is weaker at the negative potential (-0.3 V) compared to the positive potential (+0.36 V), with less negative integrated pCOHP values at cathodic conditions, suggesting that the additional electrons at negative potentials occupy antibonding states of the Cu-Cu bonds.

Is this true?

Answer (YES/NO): NO